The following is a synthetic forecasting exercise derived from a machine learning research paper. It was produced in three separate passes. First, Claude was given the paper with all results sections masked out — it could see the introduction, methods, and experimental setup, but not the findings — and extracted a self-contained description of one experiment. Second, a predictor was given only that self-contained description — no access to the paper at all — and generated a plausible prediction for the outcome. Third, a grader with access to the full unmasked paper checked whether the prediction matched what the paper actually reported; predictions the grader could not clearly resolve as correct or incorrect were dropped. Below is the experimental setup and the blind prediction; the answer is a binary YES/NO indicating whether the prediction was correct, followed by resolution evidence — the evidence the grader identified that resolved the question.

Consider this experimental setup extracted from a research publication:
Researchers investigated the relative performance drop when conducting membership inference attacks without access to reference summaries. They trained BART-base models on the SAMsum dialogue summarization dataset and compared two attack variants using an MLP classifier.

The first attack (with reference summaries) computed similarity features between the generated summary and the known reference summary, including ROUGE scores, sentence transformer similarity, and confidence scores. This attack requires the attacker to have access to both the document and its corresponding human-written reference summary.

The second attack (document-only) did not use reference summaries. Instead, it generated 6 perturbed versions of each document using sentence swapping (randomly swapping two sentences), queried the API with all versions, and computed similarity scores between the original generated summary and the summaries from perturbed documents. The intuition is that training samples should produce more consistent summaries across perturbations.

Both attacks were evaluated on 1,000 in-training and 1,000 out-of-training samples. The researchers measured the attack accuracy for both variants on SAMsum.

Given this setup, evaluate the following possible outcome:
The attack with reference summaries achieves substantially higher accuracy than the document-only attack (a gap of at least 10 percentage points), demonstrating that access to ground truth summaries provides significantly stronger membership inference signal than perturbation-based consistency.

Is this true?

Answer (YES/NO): NO